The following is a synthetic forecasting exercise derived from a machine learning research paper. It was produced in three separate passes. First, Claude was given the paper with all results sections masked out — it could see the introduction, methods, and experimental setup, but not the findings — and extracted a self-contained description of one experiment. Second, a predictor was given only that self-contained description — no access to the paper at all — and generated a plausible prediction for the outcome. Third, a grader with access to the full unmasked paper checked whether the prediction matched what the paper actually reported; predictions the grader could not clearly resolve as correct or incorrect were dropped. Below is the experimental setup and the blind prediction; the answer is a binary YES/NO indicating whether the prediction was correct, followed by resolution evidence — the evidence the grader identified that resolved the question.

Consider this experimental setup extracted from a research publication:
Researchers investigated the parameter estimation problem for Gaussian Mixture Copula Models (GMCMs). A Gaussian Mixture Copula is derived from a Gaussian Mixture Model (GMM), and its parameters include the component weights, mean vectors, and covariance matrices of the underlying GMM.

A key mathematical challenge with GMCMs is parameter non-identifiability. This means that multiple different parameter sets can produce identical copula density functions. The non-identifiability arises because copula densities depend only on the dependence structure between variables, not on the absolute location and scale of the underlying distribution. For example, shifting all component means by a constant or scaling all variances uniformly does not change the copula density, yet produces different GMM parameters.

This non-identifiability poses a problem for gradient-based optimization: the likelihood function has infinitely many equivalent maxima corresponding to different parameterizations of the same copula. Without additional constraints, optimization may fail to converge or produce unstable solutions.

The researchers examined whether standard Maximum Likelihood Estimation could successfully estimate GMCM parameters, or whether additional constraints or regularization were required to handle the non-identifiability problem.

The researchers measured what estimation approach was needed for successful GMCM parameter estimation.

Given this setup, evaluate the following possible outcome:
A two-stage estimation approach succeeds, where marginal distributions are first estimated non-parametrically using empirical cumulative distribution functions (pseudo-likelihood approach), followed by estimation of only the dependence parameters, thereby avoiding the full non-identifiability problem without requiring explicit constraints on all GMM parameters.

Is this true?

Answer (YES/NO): NO